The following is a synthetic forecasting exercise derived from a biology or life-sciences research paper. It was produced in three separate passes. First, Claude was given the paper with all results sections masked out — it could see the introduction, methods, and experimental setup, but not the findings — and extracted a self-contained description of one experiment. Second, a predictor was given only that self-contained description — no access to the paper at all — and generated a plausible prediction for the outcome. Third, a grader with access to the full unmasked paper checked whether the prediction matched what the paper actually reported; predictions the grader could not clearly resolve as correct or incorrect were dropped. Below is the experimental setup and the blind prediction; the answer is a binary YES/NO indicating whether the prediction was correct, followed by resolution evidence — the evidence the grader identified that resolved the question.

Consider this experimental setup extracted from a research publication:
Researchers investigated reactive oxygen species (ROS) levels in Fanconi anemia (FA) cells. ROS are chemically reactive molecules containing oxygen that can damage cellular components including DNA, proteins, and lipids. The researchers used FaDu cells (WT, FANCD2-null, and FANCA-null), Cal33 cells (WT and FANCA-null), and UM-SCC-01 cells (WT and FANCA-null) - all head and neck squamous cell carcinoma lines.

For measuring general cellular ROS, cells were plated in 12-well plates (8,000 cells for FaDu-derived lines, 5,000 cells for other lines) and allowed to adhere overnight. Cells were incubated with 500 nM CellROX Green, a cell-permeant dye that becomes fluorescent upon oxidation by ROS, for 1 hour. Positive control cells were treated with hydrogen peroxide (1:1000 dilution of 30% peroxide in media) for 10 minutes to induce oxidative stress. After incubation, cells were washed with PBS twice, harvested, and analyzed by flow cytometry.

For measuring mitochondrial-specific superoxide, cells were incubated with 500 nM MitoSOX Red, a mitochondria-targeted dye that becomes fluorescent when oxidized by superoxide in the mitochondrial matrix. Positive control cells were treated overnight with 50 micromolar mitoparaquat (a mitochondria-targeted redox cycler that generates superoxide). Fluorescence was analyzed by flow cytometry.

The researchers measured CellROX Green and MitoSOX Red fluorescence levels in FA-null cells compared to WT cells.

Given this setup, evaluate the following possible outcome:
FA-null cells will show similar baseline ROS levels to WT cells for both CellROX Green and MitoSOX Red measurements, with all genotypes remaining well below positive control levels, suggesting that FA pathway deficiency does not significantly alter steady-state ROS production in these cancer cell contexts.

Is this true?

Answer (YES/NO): NO